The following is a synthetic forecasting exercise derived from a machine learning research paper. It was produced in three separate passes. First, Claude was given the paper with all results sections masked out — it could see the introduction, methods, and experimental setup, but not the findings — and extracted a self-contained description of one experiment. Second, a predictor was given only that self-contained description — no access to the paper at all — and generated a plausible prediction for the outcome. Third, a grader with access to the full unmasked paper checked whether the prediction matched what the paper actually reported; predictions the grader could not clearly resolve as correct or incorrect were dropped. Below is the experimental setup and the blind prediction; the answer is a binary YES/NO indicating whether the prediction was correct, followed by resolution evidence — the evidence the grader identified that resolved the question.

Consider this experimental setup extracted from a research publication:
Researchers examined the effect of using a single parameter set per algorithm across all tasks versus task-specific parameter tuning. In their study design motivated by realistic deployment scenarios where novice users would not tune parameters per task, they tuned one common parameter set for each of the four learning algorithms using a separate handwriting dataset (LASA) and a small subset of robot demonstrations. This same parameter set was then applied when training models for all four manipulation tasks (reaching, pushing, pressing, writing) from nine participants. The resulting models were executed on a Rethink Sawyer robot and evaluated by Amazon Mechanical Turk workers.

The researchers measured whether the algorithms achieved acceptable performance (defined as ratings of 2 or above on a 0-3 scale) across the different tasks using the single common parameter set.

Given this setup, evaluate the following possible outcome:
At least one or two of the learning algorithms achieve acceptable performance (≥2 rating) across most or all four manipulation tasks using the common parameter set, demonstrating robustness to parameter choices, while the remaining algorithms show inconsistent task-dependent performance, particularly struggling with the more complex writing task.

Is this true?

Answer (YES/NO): NO